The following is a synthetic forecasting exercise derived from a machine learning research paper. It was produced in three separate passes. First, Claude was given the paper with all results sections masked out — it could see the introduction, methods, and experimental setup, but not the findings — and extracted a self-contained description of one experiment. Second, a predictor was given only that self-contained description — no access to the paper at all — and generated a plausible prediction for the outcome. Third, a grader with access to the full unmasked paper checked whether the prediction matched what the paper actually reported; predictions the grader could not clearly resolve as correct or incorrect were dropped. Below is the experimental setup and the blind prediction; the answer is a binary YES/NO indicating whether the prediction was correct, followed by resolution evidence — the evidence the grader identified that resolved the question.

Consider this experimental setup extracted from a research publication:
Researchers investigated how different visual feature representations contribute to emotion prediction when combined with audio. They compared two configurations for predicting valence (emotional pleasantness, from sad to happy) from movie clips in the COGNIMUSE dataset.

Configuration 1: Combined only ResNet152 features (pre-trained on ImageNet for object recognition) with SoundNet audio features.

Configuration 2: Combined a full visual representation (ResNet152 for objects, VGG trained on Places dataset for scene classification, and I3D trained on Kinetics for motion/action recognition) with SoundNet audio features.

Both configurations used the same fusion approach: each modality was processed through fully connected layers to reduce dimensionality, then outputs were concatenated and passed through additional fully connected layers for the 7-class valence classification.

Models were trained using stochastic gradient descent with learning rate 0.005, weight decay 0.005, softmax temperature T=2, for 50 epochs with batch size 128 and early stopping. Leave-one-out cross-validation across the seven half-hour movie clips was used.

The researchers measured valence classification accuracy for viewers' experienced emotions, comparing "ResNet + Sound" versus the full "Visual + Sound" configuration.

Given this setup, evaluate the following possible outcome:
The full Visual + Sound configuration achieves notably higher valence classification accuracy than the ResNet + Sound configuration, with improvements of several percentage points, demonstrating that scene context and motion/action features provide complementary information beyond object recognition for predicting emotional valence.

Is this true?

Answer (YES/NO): NO